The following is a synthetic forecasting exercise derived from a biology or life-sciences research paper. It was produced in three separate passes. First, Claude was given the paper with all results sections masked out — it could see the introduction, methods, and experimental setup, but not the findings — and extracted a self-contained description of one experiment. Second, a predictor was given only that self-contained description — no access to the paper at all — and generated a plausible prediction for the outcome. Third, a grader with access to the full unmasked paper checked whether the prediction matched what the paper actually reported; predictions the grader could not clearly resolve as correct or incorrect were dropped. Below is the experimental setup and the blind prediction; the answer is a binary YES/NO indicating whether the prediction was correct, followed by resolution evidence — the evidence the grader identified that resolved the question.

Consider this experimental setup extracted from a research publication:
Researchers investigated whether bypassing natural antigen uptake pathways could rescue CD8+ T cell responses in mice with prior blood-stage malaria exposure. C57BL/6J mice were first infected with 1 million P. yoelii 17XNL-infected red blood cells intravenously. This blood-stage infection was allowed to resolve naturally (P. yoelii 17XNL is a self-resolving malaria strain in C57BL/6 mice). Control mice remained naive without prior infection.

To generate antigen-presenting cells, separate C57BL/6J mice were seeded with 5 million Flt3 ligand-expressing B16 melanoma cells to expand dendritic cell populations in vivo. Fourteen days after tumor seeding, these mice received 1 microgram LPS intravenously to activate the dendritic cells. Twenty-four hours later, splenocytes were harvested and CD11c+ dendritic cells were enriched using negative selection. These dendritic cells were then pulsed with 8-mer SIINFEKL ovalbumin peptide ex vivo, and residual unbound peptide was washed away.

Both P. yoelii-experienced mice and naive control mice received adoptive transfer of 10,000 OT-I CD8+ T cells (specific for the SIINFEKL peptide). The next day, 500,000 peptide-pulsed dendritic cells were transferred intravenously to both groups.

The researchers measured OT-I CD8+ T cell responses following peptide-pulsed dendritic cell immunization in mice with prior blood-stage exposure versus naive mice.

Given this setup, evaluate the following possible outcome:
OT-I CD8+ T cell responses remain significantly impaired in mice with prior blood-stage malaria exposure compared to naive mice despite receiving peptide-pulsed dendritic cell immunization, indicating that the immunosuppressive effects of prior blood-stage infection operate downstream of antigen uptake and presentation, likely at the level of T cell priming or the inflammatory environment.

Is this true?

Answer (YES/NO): NO